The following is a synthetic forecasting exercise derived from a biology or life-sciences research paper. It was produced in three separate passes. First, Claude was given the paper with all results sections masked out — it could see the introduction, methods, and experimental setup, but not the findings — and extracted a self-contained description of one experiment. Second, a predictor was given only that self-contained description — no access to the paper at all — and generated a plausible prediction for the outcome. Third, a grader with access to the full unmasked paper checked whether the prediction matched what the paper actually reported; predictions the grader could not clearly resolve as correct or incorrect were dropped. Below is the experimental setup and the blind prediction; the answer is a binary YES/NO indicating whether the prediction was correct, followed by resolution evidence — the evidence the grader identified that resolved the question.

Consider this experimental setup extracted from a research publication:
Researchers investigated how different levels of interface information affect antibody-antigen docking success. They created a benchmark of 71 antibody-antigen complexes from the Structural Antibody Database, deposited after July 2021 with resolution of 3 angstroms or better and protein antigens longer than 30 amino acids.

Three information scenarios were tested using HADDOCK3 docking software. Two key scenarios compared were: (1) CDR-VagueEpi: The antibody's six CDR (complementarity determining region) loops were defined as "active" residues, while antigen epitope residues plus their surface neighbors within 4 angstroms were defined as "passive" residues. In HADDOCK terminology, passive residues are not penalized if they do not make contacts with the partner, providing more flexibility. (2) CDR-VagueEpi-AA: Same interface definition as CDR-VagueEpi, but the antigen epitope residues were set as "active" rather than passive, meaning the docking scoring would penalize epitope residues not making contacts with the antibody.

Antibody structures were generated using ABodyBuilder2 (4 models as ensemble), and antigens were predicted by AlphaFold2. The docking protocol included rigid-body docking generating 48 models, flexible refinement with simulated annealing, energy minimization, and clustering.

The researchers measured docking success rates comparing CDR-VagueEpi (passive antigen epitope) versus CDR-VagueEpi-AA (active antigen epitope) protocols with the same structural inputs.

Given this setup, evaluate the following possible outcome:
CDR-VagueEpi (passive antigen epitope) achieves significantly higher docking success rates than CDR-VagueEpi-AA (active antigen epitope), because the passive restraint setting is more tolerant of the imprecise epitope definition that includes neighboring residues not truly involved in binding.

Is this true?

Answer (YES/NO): NO